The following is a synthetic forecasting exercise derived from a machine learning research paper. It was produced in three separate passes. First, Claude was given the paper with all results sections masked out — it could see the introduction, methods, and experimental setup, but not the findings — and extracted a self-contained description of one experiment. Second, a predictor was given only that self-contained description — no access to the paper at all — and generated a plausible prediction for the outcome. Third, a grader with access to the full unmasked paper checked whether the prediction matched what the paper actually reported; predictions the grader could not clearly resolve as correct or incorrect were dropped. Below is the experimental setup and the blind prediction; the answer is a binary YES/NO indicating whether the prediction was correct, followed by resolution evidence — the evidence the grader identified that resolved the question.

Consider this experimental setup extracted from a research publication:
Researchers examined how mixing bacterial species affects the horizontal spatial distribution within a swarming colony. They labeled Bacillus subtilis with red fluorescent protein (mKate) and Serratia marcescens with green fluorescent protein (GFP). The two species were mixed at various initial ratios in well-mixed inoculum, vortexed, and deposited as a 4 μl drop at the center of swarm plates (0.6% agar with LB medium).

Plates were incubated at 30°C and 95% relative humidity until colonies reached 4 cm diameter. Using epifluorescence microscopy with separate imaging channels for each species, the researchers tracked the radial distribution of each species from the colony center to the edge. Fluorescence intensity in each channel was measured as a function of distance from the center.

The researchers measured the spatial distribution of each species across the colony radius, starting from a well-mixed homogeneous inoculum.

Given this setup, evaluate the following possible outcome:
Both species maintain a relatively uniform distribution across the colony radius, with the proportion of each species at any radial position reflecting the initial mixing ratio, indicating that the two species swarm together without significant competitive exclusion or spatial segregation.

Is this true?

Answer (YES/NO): NO